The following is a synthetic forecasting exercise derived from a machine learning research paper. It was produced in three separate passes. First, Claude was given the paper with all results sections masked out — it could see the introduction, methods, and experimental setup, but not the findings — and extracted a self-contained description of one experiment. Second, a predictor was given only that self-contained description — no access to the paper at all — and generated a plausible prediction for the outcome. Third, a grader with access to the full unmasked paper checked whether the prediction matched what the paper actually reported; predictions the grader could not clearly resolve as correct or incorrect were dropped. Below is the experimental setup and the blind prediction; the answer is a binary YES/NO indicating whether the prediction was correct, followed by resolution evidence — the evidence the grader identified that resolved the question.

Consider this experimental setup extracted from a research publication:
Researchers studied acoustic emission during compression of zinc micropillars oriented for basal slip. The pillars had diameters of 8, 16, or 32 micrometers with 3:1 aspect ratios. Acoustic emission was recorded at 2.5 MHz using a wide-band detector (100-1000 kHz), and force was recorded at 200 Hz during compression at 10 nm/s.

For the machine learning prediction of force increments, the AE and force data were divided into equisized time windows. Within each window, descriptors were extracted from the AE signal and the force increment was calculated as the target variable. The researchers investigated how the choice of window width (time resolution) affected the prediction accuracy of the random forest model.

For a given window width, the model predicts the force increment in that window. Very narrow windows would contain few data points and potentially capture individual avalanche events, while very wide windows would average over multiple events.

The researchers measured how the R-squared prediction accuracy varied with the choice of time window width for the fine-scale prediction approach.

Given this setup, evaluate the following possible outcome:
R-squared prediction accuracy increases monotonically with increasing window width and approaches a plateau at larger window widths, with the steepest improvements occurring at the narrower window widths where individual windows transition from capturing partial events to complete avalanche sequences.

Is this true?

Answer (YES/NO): YES